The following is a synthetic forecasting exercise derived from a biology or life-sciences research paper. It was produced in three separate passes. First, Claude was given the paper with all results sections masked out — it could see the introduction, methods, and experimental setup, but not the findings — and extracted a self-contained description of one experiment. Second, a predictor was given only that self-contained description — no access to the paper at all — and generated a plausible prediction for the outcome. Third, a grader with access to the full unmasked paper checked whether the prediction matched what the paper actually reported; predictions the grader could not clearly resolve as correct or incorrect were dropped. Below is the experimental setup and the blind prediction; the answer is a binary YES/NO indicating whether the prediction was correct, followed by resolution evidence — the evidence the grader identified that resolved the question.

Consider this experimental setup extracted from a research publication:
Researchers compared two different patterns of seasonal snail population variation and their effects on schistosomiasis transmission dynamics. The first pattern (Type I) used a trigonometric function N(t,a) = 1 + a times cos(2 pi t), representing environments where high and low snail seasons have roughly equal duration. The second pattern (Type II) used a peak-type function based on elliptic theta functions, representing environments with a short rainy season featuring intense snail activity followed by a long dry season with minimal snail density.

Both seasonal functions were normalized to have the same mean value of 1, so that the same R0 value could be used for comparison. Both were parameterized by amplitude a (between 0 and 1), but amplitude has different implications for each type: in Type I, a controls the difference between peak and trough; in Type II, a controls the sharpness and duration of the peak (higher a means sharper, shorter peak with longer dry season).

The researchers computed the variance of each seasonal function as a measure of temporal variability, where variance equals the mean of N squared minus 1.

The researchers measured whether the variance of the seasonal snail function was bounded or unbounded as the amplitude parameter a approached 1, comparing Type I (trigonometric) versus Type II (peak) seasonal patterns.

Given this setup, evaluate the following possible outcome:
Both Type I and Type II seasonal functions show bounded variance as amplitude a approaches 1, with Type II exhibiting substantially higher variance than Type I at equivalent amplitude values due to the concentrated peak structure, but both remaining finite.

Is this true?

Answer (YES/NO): NO